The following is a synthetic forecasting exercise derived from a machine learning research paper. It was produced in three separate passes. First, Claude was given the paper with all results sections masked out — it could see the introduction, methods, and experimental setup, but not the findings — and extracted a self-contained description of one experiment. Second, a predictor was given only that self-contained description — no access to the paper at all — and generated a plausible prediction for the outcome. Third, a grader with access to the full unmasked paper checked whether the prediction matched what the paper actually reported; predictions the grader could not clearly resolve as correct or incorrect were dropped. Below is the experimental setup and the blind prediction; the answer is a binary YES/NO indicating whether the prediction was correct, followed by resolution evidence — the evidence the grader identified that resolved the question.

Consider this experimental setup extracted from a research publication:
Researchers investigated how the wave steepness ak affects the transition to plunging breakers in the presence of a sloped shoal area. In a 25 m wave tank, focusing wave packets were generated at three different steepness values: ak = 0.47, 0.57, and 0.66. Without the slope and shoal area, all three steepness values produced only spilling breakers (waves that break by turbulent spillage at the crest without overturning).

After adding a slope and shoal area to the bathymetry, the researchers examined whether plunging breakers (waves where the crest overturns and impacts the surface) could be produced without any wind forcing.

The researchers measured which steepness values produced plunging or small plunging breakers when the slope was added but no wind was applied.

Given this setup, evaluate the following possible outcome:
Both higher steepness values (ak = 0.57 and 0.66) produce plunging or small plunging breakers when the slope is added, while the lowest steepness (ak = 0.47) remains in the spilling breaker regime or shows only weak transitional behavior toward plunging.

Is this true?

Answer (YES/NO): YES